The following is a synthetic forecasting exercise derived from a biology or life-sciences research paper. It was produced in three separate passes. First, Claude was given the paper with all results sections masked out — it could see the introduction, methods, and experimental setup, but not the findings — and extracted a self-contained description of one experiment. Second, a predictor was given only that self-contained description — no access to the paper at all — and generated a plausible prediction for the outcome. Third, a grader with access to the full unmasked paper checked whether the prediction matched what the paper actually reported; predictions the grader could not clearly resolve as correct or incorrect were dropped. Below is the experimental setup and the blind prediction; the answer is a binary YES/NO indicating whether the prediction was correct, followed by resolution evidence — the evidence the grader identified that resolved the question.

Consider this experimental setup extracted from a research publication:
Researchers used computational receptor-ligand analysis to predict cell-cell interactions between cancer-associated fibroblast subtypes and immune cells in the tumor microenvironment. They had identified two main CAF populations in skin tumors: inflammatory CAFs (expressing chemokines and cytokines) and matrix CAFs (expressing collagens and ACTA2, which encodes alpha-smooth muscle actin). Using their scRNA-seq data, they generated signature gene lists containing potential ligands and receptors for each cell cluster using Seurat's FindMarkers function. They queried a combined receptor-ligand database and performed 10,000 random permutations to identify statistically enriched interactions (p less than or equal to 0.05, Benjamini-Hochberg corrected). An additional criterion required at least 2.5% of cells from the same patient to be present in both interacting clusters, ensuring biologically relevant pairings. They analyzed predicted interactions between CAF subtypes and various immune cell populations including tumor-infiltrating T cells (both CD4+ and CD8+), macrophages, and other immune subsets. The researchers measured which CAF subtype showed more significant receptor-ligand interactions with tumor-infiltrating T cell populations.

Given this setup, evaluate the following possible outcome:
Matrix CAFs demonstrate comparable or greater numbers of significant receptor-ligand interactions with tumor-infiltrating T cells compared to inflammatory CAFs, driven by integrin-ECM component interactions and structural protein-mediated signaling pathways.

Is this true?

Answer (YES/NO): NO